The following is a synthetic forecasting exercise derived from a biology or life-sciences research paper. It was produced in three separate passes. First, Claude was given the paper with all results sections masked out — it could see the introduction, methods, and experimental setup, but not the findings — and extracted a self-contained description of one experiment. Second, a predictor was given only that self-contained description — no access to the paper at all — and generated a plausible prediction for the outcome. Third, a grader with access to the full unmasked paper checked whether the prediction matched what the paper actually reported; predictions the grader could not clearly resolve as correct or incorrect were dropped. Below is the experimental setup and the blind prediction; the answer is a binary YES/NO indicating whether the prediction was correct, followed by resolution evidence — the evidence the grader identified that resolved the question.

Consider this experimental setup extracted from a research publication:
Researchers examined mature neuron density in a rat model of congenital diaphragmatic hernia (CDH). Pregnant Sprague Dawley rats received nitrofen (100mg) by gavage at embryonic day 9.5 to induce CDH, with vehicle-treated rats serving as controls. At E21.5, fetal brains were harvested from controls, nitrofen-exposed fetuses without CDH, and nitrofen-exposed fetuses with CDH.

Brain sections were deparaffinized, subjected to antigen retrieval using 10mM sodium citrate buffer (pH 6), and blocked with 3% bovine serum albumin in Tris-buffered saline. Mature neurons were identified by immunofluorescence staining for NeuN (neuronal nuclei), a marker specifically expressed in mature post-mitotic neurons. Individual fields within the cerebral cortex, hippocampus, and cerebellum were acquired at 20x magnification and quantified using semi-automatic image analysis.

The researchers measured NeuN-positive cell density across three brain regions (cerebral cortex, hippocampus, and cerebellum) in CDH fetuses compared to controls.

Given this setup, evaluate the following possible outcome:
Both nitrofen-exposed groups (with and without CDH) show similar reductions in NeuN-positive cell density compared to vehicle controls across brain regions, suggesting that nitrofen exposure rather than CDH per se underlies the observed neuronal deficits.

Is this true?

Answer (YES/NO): NO